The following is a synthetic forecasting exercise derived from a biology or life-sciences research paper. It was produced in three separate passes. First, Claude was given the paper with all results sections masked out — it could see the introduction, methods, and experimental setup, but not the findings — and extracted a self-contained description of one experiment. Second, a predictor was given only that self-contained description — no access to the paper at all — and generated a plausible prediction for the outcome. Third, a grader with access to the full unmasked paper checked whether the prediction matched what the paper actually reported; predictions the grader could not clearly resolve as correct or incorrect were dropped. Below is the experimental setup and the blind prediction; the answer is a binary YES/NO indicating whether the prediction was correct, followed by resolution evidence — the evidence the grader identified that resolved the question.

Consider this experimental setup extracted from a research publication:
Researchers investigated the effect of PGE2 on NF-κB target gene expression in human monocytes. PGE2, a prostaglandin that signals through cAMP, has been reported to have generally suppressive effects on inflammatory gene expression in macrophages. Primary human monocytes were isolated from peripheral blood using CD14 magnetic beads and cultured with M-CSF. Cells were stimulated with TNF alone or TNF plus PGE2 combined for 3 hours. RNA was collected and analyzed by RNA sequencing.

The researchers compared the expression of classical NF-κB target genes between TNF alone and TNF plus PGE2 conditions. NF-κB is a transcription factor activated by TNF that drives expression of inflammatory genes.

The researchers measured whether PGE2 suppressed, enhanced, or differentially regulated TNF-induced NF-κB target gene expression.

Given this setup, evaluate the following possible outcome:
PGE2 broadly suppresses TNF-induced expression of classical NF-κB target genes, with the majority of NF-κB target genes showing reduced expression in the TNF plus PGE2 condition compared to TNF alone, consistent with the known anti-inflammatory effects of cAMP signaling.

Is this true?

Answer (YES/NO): NO